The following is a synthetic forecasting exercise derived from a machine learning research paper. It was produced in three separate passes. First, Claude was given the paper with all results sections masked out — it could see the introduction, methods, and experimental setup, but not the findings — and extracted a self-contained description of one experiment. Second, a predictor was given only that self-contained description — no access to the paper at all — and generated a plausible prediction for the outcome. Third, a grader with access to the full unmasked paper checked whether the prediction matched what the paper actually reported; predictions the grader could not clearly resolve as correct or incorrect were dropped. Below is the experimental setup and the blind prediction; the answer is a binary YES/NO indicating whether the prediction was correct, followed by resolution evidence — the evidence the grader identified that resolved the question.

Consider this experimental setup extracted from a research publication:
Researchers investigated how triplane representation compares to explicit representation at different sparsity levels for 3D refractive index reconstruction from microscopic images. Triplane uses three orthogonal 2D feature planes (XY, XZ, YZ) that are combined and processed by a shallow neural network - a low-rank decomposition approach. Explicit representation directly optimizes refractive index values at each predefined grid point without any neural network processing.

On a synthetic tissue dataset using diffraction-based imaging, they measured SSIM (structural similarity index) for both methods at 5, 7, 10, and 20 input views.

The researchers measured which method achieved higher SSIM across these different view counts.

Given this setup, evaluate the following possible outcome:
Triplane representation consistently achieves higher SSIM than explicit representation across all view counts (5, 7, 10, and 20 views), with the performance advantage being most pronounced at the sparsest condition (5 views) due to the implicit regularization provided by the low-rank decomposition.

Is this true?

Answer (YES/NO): NO